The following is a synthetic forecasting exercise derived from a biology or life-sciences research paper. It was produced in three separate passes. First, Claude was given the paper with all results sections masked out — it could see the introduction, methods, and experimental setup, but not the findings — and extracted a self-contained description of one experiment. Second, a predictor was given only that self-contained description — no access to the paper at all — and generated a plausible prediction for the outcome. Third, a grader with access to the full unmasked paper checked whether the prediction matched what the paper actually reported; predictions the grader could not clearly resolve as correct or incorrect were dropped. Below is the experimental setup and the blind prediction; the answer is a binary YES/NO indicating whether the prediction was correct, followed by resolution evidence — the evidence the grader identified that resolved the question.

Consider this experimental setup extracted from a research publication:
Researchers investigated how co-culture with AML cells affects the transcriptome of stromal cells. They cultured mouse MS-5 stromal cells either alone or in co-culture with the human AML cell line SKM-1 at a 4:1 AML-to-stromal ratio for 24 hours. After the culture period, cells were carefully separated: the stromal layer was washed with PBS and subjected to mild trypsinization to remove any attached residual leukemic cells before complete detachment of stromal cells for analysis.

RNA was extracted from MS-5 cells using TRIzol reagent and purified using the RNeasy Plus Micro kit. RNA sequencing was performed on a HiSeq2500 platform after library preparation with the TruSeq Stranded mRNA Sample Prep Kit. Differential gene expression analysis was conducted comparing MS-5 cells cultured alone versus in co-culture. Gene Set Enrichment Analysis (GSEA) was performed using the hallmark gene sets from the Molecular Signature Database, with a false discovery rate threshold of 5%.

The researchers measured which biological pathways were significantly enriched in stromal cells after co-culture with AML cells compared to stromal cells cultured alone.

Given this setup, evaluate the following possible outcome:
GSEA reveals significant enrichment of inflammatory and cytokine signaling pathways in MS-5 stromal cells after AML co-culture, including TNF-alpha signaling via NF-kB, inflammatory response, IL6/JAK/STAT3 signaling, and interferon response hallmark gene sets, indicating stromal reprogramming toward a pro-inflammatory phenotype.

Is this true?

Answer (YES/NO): NO